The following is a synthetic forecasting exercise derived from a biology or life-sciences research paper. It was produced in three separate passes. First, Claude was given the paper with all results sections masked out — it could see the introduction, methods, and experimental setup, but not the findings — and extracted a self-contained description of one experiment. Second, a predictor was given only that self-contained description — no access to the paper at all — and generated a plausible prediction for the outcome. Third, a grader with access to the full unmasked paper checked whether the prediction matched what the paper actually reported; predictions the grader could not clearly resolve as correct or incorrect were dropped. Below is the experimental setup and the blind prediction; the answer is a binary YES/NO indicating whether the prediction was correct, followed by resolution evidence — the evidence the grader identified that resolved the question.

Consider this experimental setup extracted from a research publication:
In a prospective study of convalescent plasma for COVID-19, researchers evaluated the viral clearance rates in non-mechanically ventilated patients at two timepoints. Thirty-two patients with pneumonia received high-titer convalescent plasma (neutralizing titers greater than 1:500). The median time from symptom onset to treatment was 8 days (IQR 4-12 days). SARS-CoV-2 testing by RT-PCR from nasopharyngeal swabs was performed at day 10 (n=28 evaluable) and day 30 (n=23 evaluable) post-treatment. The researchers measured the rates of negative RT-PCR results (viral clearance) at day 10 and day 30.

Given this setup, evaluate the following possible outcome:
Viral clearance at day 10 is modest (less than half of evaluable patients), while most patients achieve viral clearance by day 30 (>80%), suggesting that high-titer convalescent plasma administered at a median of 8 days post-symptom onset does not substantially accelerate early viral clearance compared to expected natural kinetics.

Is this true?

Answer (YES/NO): NO